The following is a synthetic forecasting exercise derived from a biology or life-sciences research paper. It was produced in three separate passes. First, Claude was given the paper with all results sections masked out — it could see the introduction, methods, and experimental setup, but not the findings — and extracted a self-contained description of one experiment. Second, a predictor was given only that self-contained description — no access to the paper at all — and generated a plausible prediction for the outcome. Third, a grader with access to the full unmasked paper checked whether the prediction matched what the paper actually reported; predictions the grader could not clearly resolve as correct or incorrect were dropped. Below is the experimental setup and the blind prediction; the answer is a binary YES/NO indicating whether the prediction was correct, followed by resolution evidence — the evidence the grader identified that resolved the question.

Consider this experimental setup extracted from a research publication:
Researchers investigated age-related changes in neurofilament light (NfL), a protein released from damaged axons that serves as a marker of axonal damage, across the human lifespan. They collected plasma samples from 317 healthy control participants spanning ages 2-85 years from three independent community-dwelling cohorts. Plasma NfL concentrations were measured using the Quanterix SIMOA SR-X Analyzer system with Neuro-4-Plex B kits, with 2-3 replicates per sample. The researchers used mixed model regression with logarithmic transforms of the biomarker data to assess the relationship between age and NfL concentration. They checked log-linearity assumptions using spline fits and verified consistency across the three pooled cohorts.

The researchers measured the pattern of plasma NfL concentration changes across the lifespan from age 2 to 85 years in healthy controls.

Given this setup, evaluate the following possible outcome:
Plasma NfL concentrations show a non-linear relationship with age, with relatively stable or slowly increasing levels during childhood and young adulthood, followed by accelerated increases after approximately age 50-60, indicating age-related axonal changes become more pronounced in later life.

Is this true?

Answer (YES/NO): NO